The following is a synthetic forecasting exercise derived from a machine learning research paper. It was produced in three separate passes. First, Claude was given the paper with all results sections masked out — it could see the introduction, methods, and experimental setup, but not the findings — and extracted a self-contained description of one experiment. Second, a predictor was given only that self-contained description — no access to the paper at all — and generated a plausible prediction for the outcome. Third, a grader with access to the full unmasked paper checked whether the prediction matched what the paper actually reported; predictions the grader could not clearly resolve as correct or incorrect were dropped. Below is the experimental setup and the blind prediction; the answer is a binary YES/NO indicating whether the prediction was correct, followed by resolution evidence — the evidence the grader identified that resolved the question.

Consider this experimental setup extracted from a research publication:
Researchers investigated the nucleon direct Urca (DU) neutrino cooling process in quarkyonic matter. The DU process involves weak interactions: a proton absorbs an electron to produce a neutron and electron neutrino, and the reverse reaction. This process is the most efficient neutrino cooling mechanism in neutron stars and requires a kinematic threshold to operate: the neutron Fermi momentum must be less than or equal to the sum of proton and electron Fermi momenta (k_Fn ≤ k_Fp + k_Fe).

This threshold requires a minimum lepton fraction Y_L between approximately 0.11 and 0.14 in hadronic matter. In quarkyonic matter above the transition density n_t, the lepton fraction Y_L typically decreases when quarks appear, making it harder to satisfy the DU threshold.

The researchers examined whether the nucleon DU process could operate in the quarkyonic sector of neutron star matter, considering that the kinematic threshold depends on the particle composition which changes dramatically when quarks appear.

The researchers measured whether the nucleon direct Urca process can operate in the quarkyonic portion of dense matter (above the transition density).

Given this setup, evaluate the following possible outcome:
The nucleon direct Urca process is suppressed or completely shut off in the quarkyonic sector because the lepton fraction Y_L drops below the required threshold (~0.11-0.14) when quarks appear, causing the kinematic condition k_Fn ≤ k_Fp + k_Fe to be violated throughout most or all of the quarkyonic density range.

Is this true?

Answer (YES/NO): YES